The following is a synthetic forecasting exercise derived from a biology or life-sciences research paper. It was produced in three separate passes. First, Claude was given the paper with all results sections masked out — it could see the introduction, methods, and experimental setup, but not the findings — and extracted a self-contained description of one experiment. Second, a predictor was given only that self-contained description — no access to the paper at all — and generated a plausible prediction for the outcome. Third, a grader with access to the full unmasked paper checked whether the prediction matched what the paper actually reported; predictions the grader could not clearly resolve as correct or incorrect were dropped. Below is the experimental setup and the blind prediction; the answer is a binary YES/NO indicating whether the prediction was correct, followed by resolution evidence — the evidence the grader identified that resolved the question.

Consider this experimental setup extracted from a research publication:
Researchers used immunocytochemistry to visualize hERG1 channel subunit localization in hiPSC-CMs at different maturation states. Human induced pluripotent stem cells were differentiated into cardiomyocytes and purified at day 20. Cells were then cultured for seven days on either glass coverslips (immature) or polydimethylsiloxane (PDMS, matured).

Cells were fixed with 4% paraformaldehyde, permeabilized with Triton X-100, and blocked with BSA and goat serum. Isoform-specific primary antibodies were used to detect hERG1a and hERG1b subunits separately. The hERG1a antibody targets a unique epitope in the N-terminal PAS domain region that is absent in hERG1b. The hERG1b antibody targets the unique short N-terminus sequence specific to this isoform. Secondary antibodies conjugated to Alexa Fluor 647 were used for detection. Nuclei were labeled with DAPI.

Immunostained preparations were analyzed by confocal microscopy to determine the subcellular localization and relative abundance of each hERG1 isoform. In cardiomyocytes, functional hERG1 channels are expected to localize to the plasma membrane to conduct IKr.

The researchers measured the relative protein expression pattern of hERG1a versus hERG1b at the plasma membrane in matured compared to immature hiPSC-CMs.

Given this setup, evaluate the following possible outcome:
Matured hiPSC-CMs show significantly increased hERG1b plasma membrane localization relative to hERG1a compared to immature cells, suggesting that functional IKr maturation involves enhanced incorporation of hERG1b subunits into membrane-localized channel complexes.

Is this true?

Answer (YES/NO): NO